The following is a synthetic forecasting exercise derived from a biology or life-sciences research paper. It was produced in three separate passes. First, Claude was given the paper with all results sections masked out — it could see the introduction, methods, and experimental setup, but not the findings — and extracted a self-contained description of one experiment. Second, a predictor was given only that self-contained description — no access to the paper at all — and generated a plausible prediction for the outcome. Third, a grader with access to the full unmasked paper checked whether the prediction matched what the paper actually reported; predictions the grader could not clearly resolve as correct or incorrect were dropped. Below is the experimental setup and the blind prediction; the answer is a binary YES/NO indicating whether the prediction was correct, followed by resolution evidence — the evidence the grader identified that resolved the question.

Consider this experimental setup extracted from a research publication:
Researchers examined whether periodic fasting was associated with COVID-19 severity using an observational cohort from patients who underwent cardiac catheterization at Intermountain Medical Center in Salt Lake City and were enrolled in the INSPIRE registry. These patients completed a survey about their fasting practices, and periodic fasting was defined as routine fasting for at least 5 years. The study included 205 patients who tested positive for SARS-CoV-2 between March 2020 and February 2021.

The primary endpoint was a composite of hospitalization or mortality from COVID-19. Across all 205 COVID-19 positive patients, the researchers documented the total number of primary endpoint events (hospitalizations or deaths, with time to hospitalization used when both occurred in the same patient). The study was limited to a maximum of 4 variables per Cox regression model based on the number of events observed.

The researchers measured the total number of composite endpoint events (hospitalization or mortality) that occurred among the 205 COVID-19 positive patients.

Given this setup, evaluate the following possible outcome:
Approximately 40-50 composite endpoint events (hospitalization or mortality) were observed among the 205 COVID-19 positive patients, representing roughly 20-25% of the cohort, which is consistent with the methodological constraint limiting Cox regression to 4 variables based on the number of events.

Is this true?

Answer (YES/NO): YES